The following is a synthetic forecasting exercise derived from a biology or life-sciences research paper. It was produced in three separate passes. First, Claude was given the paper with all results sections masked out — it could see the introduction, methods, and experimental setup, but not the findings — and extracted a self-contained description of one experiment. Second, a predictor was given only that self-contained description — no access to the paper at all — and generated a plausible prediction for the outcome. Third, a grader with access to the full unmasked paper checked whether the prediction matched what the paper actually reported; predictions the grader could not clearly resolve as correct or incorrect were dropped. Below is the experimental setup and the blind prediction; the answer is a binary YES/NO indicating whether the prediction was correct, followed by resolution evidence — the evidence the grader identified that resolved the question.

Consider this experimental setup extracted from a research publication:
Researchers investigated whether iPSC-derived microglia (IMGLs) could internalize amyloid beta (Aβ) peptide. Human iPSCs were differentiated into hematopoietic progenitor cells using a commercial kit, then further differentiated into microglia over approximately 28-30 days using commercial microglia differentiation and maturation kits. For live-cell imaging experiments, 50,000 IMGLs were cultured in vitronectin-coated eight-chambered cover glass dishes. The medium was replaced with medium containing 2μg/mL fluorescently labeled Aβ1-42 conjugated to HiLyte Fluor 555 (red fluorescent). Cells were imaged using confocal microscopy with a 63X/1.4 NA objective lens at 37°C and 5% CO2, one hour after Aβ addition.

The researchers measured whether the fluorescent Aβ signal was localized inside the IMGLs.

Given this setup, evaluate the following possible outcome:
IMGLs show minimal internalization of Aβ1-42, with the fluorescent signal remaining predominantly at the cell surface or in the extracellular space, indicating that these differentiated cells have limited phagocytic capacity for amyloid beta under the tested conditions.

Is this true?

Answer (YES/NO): NO